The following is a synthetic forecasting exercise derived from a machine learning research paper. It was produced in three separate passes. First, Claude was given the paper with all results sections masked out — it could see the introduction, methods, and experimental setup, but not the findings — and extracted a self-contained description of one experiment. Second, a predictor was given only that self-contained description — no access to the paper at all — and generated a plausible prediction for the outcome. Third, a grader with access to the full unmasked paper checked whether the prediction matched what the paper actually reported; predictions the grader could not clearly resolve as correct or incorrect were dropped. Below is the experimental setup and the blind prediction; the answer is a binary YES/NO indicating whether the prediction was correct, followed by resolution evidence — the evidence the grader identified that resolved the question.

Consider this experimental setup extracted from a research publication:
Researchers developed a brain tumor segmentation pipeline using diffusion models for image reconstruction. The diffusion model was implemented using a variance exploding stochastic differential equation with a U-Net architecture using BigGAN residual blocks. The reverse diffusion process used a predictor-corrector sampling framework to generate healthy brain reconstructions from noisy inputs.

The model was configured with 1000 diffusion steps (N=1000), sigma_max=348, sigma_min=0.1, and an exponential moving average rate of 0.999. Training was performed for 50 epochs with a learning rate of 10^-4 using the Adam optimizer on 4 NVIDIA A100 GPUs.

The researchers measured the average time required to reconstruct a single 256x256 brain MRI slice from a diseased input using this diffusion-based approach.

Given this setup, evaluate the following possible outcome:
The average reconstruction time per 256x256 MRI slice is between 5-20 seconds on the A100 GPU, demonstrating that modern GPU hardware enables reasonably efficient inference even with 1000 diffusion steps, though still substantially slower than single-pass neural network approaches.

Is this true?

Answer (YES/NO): NO